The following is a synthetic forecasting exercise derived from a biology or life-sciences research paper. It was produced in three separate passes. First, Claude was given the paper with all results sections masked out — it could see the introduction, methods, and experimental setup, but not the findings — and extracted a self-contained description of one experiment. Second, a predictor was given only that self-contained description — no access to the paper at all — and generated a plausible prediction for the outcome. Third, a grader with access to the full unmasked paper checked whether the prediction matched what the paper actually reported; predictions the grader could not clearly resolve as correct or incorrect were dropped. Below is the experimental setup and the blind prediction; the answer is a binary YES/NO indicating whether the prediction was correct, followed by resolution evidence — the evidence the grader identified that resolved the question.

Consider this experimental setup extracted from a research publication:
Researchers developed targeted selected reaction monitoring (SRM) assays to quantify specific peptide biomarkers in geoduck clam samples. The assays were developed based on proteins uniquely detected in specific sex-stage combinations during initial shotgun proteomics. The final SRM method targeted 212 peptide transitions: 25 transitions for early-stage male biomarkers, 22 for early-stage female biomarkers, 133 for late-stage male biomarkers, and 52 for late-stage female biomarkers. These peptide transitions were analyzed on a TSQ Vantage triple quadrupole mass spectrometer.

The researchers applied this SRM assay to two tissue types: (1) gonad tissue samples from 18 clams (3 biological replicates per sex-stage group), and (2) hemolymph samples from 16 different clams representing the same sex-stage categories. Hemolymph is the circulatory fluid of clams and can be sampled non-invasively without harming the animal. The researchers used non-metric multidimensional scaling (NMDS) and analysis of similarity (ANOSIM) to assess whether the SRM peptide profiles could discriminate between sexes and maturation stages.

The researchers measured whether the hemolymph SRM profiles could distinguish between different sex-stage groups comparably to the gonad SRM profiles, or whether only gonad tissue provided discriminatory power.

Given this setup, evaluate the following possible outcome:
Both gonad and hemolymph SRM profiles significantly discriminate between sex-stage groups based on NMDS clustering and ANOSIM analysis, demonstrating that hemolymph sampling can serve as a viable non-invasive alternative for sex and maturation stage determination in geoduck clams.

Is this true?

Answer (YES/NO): NO